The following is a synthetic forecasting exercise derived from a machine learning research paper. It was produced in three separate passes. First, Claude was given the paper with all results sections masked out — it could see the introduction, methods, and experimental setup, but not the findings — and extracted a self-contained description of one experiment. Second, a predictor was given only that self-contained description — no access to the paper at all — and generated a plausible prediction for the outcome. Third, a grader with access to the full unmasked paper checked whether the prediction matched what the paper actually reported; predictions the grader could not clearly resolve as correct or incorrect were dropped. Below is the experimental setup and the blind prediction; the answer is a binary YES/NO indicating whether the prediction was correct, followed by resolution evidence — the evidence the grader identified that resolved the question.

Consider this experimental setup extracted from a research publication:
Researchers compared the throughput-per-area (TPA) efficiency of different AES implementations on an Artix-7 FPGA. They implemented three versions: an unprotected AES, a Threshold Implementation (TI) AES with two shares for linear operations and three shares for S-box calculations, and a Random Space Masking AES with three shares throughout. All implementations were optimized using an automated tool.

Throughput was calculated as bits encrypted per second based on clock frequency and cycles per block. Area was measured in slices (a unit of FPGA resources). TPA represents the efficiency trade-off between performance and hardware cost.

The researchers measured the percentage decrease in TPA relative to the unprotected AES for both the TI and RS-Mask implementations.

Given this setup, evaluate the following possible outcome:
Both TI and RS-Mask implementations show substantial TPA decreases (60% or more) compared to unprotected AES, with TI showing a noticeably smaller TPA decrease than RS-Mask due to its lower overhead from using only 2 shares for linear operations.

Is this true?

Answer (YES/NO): YES